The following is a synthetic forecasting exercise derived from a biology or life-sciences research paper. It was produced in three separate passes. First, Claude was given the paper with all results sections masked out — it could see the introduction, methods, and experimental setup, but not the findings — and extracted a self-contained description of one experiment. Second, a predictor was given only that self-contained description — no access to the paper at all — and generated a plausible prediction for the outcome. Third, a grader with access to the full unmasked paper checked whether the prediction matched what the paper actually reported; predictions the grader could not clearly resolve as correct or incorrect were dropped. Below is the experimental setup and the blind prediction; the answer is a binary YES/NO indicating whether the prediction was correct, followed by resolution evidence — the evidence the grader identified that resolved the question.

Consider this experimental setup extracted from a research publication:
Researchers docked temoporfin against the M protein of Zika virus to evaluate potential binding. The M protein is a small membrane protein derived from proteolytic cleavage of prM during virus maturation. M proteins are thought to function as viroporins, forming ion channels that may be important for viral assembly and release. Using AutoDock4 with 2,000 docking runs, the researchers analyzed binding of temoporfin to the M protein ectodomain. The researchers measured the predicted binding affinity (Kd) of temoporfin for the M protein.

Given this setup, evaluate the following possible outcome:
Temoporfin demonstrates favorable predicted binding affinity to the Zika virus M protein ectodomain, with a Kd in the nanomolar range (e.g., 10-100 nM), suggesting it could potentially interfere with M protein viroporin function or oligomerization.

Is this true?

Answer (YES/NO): NO